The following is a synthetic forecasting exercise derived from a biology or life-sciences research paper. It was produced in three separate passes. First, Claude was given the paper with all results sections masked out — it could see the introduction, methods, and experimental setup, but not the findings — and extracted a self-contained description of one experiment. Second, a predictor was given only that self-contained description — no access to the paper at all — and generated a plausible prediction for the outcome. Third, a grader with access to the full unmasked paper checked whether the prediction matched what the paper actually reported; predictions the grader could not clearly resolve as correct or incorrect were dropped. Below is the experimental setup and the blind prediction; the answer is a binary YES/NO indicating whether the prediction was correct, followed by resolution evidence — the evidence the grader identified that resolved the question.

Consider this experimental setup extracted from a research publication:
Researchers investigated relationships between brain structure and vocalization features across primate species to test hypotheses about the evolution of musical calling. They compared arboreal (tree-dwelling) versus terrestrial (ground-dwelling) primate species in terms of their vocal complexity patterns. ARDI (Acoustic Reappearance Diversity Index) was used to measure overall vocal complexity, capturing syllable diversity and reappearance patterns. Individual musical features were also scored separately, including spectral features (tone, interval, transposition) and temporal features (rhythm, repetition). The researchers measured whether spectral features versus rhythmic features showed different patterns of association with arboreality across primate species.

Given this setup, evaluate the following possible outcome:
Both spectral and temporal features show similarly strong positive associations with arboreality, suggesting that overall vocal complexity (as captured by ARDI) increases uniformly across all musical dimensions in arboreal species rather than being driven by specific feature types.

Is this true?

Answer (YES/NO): NO